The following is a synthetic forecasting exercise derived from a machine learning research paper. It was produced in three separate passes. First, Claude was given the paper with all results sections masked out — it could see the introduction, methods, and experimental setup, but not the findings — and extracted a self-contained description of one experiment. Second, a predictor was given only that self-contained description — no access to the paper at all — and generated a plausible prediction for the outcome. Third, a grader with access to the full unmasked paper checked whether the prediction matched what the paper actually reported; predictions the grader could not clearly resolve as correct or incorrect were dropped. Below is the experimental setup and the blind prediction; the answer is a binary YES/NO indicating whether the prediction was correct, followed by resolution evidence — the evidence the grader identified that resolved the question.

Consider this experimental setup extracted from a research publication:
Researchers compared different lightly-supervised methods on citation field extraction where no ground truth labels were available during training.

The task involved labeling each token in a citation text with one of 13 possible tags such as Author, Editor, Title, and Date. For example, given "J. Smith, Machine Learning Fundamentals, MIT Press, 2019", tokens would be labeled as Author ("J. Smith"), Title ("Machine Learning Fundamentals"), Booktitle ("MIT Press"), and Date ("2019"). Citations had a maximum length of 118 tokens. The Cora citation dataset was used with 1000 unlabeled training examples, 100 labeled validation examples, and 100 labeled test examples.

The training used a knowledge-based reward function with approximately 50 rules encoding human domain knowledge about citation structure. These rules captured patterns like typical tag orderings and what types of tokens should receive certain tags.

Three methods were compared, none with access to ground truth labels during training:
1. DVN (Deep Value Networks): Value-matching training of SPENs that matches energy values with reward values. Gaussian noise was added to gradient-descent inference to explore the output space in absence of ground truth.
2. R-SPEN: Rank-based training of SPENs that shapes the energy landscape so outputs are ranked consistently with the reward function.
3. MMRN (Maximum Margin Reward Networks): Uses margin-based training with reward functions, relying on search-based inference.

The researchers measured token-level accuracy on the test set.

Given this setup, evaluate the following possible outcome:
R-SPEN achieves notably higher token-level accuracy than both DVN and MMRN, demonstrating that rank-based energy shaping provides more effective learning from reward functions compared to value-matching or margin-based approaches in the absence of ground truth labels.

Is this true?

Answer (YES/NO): YES